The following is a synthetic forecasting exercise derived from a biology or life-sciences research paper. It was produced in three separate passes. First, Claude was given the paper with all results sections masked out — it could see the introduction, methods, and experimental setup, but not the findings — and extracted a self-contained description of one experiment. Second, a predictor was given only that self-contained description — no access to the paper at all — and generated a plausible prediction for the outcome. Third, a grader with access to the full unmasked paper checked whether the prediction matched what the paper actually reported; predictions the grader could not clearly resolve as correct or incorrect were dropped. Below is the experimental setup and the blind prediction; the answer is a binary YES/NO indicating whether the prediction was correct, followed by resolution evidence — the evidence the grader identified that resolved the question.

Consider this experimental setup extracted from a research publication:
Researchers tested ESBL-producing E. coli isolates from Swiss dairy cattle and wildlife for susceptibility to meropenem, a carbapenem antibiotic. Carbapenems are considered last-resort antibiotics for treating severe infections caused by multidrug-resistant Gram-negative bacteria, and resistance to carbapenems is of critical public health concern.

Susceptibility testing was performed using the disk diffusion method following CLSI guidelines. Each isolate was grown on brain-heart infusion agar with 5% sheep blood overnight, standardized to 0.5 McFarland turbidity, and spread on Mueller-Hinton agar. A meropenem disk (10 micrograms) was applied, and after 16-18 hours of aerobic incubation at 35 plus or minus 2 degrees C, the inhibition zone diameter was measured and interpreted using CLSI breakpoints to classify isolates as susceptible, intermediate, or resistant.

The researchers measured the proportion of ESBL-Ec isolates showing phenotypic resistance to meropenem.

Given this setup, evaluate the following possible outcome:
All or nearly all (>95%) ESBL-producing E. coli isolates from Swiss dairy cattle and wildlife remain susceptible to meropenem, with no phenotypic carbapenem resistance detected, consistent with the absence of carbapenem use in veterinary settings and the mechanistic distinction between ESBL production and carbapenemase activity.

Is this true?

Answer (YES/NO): YES